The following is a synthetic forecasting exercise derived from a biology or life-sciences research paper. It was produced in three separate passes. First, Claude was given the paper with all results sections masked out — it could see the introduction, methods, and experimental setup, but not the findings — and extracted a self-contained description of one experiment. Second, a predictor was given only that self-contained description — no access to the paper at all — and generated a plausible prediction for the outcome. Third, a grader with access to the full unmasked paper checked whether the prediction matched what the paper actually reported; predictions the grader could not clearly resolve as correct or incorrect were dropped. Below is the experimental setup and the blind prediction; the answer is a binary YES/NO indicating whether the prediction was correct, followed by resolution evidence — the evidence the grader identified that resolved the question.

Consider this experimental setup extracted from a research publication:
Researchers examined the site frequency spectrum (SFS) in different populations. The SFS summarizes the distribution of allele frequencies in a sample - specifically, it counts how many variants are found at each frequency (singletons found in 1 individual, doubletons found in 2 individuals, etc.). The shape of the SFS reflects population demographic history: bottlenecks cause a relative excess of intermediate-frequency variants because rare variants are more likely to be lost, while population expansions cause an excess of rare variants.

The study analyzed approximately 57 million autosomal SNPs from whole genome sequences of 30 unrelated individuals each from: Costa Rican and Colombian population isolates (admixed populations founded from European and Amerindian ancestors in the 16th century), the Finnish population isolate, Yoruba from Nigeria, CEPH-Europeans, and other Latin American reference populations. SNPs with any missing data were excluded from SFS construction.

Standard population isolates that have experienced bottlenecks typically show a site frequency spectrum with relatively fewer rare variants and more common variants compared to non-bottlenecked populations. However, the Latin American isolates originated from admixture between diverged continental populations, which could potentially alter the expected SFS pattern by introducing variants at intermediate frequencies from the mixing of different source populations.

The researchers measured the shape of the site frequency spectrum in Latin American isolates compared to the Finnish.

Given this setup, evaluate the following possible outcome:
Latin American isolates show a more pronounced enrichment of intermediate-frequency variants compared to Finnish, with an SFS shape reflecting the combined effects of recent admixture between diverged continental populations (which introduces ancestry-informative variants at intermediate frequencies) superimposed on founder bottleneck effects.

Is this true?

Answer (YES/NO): NO